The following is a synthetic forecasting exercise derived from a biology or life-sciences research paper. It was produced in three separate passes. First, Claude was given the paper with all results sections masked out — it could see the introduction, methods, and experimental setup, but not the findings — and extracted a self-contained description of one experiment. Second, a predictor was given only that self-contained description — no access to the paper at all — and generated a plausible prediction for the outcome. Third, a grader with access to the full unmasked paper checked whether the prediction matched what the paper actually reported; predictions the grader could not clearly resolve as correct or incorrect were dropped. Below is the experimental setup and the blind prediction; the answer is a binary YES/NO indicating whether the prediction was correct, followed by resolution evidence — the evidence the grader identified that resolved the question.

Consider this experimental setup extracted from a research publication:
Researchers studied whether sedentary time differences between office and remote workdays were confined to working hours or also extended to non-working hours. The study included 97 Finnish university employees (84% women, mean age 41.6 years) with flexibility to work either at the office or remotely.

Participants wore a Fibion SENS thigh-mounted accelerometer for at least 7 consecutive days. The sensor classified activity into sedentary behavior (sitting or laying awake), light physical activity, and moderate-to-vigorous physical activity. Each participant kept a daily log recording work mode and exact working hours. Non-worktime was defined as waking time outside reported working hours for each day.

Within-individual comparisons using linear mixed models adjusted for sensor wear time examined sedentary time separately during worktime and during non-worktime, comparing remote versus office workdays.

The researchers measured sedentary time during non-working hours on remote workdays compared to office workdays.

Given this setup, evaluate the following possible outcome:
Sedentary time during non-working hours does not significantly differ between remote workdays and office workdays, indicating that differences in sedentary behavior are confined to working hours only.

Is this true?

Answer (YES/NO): NO